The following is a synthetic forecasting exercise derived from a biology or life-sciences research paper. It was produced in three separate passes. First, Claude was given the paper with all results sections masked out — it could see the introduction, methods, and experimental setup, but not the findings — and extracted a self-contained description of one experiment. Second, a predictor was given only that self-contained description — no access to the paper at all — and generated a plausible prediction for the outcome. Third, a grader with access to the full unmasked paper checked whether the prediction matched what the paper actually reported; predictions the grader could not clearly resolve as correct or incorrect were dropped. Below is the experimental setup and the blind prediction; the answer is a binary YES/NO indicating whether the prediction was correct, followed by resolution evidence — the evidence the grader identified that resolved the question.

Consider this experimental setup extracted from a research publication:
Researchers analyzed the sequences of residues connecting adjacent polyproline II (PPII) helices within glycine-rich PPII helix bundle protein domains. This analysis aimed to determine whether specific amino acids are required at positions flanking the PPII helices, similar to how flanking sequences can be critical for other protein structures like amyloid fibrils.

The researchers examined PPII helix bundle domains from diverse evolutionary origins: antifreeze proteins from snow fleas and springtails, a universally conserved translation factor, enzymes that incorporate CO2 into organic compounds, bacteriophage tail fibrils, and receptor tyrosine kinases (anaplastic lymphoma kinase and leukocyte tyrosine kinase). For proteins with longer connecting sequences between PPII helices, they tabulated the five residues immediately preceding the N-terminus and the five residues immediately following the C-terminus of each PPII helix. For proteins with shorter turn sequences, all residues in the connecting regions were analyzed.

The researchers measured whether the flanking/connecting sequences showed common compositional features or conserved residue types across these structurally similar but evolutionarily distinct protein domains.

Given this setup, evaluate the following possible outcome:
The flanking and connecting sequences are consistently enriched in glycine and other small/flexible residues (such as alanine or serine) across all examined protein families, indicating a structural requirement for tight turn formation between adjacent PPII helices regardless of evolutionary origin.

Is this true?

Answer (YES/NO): NO